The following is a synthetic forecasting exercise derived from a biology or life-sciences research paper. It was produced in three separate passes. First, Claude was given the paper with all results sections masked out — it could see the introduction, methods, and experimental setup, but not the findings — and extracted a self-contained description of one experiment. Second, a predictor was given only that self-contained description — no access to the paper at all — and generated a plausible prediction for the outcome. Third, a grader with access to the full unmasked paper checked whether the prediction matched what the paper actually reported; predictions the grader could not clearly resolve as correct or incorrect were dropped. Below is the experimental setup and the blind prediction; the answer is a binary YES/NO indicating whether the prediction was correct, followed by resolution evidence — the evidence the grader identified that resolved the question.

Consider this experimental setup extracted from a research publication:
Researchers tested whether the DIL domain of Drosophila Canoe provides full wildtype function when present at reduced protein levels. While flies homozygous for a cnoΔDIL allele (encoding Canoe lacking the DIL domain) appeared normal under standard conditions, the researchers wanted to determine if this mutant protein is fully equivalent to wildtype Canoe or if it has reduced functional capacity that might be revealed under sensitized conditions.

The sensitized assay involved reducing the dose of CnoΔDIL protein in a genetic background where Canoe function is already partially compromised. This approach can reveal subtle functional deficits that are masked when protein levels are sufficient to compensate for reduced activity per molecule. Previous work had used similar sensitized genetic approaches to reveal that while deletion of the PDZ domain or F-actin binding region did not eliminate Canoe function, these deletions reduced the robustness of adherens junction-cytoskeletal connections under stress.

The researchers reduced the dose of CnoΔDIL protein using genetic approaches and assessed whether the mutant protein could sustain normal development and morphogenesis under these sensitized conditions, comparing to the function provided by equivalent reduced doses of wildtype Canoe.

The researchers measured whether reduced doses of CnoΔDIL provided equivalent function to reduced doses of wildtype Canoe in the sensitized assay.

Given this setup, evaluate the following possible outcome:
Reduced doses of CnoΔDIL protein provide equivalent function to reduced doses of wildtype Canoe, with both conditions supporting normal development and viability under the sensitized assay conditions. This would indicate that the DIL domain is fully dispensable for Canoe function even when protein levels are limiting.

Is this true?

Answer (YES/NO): NO